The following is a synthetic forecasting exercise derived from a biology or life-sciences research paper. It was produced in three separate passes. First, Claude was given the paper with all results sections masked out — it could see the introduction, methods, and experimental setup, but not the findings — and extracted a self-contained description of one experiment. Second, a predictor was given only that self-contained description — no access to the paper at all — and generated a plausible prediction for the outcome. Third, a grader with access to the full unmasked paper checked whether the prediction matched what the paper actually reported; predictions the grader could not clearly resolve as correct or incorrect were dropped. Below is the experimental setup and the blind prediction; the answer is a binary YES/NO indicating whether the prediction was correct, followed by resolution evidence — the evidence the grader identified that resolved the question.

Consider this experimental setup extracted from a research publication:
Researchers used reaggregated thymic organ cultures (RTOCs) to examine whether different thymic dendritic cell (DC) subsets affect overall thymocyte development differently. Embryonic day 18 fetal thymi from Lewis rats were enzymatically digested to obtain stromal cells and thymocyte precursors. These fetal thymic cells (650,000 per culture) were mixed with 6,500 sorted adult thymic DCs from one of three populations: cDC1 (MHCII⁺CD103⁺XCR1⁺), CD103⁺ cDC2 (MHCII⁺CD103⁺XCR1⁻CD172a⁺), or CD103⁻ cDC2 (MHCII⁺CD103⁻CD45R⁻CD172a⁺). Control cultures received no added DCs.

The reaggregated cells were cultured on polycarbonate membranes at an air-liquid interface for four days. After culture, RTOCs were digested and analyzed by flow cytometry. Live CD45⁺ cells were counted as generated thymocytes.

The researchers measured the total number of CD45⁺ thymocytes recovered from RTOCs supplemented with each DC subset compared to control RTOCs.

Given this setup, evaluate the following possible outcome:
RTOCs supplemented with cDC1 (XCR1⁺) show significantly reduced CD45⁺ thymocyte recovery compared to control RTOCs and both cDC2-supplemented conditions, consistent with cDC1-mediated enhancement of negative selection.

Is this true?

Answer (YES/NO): NO